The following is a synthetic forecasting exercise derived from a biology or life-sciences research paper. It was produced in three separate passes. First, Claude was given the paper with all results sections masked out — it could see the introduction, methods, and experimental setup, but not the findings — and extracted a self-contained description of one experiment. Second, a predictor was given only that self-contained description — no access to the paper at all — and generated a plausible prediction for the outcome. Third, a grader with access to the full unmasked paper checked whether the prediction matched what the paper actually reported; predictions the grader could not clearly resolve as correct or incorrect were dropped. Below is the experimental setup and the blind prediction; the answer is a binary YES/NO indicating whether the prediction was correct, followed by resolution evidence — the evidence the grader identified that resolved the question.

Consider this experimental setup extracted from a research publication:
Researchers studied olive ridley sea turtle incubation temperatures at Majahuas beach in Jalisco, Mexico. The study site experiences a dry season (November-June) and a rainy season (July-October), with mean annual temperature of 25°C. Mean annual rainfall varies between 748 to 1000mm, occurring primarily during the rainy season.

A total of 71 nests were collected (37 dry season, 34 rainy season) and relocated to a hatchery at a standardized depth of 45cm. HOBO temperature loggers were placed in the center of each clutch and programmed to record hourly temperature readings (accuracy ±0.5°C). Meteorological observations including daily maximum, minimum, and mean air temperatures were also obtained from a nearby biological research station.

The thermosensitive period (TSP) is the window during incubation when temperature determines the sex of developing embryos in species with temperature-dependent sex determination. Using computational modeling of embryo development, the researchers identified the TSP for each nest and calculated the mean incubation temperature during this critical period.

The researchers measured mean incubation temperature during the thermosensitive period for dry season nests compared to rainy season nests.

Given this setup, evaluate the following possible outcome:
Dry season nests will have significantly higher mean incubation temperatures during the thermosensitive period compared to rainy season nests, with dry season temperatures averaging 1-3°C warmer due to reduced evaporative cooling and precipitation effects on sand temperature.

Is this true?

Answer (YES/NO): NO